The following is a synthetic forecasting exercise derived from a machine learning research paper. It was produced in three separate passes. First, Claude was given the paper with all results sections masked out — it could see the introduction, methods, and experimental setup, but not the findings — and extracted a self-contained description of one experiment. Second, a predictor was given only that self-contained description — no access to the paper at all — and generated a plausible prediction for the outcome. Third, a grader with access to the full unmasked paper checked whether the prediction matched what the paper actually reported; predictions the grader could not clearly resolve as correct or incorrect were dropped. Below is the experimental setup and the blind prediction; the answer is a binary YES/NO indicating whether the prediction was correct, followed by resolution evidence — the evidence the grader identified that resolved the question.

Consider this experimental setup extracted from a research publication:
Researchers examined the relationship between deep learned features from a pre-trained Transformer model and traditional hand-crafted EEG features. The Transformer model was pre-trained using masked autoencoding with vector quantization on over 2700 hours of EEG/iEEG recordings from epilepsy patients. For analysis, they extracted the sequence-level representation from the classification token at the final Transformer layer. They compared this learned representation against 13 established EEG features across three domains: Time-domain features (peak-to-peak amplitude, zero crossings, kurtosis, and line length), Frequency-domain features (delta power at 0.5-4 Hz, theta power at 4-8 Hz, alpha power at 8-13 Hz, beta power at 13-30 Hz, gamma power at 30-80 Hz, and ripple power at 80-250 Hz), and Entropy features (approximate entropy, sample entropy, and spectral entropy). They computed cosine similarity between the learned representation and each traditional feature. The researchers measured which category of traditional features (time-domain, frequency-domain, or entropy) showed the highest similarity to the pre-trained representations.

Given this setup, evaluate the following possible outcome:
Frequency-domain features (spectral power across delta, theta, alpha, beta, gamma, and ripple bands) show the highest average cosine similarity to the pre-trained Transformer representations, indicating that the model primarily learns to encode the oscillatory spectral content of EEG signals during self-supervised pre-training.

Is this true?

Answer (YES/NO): NO